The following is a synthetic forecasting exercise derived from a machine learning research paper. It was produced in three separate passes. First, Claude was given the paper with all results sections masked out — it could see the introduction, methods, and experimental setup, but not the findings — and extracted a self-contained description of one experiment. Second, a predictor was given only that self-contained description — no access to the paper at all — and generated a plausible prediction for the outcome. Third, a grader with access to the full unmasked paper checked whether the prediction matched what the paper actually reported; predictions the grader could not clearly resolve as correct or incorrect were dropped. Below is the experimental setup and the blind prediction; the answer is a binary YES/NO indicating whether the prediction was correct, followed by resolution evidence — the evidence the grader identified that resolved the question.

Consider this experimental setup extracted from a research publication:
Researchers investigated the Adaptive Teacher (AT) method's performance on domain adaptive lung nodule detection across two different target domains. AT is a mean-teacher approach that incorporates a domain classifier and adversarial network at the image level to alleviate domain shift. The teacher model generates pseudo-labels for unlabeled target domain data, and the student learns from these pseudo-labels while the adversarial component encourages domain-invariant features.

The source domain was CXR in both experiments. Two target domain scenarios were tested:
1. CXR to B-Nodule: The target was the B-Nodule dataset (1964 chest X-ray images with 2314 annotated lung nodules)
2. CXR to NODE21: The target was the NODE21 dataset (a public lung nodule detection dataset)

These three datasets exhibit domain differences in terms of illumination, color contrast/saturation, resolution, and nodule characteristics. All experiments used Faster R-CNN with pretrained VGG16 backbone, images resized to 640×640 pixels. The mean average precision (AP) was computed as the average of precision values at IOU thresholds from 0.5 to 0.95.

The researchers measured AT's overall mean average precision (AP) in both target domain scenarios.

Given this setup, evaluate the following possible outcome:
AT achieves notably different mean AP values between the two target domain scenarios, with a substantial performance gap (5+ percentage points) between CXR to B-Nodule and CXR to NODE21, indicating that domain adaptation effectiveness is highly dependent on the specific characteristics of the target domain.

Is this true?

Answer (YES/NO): NO